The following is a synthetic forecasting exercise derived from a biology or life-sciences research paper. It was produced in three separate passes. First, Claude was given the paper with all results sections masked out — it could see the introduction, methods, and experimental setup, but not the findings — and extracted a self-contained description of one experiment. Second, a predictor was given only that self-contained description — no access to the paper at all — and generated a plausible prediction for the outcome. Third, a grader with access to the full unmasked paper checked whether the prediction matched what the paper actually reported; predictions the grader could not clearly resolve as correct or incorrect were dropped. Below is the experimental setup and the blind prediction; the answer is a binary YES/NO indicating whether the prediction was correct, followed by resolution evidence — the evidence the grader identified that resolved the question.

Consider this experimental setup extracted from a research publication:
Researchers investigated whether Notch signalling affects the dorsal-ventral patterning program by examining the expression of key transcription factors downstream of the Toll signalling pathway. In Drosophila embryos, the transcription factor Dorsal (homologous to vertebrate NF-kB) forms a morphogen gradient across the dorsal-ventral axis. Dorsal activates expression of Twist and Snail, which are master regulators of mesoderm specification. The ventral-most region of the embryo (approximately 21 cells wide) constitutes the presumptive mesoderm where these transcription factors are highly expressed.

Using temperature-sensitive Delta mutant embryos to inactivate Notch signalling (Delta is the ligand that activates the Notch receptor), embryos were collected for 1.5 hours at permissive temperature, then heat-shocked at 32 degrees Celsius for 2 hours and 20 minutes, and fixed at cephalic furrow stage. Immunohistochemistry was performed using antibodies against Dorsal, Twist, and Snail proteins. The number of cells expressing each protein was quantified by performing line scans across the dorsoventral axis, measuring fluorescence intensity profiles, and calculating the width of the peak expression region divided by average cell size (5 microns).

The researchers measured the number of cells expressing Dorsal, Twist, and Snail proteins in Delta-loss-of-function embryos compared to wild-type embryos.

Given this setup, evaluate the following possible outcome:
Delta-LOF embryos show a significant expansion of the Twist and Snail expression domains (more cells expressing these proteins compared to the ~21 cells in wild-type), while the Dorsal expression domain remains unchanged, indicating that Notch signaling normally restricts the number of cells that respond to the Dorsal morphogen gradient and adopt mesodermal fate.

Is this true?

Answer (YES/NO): NO